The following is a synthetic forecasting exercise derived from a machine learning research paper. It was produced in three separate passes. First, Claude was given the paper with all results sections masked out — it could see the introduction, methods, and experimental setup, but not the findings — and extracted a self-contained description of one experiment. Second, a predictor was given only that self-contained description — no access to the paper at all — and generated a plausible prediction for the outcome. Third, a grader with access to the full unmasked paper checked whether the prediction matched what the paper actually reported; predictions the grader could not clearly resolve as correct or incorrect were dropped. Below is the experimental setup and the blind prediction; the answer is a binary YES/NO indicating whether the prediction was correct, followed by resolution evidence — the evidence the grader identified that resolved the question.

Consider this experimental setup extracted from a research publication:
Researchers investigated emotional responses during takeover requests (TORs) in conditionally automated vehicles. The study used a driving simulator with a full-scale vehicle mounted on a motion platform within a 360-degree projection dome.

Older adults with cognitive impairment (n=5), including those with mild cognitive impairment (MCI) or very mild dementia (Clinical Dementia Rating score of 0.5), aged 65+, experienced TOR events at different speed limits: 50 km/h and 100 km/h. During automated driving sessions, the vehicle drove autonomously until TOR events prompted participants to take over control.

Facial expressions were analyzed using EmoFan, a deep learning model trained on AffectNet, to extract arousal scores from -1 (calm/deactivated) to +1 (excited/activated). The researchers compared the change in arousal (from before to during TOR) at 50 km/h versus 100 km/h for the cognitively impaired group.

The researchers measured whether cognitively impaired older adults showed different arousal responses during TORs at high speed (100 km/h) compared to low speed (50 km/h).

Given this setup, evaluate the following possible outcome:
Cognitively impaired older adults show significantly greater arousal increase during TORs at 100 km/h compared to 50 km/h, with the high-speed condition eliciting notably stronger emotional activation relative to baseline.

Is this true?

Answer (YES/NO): NO